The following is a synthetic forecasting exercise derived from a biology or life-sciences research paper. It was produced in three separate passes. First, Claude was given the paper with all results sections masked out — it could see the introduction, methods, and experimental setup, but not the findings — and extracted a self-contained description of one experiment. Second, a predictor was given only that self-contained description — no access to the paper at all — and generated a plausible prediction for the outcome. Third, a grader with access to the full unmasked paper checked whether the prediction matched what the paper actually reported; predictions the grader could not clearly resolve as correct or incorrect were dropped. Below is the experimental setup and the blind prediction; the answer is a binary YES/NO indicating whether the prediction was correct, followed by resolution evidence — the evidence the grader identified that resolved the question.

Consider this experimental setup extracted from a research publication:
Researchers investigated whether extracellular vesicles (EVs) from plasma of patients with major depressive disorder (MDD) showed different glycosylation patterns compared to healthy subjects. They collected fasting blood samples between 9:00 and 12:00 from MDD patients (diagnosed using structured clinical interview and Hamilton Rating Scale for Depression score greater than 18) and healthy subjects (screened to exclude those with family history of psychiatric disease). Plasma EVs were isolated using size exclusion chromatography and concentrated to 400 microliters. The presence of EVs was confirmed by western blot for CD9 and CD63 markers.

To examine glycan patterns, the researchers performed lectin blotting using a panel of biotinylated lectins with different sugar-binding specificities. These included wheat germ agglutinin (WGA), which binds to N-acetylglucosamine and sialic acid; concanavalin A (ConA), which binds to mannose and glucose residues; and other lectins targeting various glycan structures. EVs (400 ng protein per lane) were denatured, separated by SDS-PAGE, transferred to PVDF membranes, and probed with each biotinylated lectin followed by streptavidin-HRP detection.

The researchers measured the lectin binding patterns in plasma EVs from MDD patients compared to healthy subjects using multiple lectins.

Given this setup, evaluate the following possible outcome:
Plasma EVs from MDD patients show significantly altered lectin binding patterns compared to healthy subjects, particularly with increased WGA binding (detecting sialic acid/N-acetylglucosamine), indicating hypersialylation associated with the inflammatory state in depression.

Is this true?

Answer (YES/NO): NO